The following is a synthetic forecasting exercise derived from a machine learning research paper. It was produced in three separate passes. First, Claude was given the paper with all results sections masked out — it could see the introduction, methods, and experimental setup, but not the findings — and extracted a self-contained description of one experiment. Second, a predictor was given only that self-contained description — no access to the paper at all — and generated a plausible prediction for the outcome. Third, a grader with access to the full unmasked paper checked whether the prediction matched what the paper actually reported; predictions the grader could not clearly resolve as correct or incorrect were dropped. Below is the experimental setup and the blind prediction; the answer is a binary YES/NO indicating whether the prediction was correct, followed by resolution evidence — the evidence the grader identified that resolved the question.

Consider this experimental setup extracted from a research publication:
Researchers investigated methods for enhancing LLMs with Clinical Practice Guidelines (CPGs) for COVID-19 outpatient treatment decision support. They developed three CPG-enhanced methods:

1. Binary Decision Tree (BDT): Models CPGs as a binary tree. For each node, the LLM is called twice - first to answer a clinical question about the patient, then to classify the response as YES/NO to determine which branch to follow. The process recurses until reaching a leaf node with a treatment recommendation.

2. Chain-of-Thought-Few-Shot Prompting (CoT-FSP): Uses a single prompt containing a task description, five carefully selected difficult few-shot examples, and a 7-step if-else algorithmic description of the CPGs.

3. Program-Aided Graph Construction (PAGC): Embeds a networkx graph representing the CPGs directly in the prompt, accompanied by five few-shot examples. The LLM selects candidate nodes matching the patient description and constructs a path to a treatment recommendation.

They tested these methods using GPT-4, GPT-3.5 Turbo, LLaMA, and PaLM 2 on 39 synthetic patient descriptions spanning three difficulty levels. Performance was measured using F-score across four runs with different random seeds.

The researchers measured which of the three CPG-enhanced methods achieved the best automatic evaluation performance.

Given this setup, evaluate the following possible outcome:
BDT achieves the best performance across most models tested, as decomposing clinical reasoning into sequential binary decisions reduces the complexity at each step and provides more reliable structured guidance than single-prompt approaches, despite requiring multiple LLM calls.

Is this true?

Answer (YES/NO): YES